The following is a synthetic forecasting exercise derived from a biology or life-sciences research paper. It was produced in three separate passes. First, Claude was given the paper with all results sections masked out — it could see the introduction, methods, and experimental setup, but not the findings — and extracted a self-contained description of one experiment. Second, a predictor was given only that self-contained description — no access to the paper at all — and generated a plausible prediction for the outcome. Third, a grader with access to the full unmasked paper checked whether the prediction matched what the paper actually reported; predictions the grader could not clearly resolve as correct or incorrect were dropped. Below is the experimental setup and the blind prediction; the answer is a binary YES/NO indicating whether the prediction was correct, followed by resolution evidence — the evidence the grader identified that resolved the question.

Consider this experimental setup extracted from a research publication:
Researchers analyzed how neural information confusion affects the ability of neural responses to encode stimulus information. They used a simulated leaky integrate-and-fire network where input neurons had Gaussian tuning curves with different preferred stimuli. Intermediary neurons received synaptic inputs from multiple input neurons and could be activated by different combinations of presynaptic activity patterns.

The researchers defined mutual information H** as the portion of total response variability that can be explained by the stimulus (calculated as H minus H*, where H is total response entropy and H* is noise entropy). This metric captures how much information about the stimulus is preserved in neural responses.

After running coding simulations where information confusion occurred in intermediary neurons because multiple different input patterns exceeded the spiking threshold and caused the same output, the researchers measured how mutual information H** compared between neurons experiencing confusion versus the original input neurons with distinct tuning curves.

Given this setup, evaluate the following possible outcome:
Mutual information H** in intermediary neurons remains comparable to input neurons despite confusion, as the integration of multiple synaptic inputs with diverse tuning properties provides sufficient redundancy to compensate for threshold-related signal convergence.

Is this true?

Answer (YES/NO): NO